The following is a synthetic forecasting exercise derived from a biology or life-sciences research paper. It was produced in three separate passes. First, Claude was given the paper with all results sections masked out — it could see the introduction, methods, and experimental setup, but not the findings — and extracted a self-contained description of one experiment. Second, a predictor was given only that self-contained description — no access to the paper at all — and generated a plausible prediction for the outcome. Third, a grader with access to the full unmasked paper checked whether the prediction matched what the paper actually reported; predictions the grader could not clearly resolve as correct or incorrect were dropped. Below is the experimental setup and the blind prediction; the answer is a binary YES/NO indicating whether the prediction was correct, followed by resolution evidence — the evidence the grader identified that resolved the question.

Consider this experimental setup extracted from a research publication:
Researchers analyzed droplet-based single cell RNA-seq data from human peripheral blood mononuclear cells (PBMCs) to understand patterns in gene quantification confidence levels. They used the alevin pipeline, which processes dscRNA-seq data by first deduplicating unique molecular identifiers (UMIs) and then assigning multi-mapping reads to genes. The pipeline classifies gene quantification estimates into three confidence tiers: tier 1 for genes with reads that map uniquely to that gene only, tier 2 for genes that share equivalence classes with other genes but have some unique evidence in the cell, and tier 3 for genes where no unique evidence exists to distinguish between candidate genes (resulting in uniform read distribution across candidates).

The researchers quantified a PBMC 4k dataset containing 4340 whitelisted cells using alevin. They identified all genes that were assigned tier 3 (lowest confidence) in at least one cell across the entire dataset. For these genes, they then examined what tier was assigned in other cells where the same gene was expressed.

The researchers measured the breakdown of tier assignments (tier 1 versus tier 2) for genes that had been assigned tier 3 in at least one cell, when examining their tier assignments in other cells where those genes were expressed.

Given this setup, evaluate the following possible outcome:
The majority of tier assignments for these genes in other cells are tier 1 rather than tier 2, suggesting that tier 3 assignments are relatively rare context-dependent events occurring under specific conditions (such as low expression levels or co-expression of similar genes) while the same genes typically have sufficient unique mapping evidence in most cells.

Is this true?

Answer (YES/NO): NO